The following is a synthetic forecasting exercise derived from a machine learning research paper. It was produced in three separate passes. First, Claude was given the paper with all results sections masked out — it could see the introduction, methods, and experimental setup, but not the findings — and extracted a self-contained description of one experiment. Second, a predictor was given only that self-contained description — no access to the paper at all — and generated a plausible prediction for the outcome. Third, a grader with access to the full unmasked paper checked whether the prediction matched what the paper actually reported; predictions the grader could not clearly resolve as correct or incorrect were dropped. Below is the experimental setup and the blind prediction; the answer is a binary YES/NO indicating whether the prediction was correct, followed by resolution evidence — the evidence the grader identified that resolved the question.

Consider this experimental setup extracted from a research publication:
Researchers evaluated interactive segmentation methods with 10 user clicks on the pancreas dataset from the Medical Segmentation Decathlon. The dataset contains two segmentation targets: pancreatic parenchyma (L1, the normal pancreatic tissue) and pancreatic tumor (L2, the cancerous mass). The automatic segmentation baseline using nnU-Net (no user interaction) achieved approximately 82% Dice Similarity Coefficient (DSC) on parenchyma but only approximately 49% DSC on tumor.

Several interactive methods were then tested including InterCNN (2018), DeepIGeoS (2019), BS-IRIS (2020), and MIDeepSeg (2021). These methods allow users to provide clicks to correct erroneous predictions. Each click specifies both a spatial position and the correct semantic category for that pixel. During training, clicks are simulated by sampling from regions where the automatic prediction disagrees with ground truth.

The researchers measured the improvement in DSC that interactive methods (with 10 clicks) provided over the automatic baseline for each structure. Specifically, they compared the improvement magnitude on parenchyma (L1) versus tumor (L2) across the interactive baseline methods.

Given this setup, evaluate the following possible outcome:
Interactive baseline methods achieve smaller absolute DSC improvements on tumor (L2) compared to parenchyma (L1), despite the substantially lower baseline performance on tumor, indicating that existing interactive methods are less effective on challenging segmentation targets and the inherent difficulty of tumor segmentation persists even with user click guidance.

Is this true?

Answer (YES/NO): NO